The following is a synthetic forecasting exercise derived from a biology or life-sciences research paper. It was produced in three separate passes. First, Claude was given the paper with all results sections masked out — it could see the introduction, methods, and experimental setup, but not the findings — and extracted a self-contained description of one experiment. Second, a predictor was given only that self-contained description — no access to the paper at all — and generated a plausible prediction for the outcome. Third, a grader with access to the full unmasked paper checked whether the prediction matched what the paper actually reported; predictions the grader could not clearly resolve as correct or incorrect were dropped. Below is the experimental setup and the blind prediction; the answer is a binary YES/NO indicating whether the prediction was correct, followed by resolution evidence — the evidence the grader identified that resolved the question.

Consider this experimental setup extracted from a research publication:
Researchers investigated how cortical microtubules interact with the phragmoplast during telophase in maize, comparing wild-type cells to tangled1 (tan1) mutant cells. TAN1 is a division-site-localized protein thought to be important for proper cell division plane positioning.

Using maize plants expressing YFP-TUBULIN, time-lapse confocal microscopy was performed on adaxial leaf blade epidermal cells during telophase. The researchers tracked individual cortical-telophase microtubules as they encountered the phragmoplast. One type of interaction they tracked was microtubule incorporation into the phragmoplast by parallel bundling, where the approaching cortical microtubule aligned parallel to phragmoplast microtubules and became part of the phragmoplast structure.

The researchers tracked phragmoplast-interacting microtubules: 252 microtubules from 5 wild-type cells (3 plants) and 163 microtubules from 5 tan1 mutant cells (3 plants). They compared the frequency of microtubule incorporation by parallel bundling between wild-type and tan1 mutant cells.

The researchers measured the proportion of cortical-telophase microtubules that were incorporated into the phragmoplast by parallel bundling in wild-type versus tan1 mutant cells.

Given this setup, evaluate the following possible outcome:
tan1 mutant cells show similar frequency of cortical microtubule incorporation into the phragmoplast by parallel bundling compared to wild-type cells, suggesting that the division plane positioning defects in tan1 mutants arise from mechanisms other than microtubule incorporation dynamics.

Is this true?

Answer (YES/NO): NO